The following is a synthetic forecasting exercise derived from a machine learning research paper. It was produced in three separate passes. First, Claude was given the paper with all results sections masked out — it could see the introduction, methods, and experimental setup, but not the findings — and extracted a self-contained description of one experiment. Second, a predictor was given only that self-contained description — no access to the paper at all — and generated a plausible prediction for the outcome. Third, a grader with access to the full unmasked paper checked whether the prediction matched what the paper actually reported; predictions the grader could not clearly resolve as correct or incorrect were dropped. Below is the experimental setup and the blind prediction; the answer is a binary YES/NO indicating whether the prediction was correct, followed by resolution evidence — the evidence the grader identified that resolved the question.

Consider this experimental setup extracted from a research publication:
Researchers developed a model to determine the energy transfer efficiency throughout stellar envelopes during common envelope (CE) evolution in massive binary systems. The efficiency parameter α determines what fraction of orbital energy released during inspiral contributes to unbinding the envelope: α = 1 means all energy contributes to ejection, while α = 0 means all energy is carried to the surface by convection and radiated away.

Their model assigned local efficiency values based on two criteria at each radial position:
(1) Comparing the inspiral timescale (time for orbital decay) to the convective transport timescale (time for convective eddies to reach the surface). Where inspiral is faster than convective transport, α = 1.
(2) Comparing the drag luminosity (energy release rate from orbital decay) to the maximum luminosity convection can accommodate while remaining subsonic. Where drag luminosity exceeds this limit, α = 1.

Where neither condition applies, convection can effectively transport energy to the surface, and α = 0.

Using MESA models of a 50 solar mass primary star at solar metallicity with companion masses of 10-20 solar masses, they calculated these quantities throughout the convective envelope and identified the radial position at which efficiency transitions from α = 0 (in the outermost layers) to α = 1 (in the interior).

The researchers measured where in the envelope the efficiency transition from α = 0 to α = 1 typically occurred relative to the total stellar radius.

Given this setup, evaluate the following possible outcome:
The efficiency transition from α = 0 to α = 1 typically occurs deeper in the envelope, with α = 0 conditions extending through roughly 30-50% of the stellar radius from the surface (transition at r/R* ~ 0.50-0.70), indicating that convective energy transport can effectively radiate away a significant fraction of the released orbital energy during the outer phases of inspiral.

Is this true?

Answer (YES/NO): NO